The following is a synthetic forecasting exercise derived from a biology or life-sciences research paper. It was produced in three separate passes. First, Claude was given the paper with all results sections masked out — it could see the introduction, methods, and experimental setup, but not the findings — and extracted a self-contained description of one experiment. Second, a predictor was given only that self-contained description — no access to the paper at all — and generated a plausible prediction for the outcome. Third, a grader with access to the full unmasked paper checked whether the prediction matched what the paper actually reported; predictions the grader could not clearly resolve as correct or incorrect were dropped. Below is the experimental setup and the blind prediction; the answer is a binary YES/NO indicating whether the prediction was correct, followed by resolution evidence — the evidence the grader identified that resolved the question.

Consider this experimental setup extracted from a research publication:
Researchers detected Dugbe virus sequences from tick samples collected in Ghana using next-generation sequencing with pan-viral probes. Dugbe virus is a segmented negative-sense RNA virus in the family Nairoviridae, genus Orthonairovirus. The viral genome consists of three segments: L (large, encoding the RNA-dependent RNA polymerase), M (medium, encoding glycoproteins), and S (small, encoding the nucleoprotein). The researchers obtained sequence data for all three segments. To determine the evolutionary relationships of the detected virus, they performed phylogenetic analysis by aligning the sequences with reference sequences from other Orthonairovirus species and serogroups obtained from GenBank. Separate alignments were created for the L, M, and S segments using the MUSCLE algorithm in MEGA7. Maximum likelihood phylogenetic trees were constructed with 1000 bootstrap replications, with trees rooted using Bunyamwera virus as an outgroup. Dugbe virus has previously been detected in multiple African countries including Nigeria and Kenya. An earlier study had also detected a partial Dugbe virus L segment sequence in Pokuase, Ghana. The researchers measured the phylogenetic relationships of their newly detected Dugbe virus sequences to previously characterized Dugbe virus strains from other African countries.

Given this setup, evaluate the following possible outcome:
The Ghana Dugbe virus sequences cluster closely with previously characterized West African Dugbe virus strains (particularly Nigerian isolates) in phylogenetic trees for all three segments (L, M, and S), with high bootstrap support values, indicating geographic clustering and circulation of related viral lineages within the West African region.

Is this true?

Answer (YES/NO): NO